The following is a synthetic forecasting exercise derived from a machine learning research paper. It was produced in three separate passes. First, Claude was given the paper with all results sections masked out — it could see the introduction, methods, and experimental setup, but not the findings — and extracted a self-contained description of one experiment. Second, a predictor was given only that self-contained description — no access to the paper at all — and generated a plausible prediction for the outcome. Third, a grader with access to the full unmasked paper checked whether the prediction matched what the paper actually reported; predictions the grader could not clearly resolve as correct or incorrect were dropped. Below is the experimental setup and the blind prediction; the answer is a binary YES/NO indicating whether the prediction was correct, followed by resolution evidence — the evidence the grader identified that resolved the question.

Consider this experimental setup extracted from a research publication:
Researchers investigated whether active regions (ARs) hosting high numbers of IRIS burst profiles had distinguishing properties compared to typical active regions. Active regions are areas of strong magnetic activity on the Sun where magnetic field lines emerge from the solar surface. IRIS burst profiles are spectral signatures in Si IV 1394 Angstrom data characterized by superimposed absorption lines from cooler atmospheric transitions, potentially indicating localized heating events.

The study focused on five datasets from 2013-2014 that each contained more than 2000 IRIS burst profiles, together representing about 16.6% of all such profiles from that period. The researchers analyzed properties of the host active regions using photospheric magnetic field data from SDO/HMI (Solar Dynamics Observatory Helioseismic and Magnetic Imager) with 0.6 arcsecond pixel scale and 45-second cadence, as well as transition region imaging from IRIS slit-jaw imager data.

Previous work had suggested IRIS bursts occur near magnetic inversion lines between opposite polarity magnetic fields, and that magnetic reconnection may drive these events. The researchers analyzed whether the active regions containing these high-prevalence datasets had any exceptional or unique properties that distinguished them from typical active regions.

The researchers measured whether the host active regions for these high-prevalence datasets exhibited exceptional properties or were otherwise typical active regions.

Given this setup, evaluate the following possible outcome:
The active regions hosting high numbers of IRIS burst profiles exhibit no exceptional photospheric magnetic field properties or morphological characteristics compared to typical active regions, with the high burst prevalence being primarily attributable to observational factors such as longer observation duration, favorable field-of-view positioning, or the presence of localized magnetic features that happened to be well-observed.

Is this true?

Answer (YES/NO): YES